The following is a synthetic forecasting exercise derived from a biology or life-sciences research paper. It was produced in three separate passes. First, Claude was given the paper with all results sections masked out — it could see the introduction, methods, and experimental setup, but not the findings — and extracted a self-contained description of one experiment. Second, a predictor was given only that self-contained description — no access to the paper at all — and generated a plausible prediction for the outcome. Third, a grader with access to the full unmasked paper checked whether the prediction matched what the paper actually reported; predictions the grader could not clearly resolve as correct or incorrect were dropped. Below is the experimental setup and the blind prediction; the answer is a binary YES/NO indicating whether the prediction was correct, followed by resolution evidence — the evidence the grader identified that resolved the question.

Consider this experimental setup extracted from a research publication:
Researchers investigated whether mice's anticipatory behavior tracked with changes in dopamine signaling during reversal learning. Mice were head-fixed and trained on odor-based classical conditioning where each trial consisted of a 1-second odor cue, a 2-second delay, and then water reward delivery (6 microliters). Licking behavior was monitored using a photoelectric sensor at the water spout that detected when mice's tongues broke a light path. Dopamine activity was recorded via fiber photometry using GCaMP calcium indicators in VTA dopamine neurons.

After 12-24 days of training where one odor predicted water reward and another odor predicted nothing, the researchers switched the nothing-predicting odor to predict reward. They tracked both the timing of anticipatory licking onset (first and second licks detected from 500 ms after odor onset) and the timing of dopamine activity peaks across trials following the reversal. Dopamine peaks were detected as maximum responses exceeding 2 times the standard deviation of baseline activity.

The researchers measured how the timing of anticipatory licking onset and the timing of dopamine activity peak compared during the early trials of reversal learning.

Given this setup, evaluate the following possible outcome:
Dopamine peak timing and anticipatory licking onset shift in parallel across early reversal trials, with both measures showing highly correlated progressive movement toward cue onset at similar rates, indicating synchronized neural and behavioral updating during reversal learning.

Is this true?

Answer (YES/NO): NO